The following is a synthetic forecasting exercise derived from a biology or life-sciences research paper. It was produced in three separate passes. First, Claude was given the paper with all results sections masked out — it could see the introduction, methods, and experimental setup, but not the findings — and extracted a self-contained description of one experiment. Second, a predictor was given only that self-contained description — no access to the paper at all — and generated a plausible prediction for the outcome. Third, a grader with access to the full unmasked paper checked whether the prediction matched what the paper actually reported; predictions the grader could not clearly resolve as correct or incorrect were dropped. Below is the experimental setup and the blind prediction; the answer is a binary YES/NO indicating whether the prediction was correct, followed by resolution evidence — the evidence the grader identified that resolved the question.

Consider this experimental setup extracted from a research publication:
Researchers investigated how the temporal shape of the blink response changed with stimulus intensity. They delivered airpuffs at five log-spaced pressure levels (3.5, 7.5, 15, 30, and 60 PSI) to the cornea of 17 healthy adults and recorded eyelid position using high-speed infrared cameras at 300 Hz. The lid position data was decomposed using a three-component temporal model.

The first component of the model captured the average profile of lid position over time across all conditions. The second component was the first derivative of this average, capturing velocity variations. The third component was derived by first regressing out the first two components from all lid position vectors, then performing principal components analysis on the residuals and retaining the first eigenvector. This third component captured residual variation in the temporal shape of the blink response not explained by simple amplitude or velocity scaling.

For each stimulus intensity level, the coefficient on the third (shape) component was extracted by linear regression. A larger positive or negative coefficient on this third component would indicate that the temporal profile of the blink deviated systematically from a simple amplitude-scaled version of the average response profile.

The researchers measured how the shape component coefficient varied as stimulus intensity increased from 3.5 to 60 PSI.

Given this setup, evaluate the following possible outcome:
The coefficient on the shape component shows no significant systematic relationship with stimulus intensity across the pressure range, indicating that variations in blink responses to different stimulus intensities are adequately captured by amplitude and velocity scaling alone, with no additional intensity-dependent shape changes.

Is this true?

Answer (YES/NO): YES